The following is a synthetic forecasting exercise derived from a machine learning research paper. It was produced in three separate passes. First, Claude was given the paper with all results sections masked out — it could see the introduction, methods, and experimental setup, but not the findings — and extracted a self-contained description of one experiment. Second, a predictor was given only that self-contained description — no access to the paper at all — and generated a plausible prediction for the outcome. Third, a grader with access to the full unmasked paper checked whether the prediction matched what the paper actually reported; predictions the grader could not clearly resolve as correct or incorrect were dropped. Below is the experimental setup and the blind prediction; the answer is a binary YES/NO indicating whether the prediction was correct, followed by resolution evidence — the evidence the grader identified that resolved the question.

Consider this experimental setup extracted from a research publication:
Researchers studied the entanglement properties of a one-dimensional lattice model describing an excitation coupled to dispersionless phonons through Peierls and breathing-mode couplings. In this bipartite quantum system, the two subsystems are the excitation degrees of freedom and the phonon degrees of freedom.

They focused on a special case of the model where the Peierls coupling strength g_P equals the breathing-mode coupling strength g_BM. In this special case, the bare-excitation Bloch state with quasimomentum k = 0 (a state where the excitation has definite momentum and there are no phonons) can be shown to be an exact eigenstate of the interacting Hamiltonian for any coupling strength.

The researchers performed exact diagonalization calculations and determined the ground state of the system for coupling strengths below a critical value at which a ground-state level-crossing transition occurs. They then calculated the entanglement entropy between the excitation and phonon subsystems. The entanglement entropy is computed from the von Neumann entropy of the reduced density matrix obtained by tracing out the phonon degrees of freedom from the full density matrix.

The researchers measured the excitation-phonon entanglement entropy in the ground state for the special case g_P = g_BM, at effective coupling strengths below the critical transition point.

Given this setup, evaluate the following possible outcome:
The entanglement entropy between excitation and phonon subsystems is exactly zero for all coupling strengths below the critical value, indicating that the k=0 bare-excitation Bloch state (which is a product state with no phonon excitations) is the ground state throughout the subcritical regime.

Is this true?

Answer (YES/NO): YES